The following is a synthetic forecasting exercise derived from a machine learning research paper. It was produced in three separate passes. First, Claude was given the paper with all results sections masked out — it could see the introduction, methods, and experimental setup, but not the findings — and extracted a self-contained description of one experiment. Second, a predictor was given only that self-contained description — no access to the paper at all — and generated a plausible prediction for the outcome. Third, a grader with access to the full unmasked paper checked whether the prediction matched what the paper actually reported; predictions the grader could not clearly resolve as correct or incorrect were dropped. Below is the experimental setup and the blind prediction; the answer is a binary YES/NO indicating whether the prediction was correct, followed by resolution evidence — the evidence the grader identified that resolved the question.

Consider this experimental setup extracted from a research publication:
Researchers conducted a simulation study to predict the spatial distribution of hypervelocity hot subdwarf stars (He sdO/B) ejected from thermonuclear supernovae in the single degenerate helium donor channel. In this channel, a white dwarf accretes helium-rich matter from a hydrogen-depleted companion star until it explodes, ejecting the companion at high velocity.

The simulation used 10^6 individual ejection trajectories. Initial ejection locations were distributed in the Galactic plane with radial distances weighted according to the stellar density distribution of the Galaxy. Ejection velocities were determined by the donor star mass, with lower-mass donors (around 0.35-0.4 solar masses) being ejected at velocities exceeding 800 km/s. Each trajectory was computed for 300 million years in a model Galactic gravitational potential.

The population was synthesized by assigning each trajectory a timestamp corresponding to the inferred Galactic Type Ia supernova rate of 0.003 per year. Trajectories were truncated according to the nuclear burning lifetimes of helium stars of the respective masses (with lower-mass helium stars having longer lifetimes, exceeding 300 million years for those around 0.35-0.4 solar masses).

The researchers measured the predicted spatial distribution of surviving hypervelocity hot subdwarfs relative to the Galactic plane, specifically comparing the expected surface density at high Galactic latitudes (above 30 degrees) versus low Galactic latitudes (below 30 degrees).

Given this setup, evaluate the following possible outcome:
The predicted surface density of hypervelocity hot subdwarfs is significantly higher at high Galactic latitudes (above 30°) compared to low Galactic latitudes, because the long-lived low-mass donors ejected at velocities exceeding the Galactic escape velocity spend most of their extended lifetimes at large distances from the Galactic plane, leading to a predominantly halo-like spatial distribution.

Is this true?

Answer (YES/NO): NO